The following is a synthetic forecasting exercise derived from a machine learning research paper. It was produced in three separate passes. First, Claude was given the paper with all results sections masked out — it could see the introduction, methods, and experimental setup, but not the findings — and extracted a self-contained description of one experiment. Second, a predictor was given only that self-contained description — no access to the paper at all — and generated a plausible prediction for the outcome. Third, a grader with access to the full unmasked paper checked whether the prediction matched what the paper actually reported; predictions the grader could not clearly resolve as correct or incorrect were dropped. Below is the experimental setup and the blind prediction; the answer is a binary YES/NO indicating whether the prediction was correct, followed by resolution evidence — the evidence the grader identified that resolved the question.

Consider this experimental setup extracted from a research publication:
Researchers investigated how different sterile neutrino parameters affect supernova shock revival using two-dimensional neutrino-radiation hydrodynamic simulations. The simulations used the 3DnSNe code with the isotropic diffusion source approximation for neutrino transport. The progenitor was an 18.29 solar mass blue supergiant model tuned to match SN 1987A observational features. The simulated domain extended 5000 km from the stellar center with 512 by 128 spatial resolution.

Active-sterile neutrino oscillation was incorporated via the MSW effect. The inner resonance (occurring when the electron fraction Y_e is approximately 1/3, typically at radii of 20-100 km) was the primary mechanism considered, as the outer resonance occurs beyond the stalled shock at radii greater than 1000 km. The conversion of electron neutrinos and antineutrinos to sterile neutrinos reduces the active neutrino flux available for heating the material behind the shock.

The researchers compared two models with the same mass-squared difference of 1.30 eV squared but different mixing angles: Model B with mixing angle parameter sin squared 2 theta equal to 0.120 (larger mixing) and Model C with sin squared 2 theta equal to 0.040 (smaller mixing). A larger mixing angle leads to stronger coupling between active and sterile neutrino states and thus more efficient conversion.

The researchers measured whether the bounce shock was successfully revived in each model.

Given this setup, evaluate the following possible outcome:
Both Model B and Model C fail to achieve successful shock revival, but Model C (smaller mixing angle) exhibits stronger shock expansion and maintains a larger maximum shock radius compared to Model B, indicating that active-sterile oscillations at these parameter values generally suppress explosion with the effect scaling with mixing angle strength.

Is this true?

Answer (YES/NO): NO